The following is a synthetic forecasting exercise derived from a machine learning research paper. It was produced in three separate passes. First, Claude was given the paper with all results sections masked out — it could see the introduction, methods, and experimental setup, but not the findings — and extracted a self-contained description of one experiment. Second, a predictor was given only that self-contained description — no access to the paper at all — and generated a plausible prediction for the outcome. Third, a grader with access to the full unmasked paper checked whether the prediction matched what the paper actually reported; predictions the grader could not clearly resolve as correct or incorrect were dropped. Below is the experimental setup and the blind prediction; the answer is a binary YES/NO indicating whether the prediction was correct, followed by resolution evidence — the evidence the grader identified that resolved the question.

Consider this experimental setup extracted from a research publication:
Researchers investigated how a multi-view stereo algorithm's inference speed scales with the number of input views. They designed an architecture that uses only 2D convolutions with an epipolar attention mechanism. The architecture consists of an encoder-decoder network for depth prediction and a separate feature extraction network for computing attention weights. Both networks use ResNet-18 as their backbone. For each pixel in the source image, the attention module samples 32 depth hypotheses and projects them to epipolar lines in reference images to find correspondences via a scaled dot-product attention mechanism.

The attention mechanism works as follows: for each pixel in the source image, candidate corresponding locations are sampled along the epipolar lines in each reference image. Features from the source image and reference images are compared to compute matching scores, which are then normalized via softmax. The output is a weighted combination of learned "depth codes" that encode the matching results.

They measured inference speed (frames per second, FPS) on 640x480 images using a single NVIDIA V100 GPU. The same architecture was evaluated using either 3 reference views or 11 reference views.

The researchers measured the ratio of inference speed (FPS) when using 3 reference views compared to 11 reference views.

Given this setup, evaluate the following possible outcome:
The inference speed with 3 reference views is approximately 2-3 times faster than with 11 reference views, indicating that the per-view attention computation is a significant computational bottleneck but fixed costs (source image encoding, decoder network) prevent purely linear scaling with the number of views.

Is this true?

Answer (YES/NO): YES